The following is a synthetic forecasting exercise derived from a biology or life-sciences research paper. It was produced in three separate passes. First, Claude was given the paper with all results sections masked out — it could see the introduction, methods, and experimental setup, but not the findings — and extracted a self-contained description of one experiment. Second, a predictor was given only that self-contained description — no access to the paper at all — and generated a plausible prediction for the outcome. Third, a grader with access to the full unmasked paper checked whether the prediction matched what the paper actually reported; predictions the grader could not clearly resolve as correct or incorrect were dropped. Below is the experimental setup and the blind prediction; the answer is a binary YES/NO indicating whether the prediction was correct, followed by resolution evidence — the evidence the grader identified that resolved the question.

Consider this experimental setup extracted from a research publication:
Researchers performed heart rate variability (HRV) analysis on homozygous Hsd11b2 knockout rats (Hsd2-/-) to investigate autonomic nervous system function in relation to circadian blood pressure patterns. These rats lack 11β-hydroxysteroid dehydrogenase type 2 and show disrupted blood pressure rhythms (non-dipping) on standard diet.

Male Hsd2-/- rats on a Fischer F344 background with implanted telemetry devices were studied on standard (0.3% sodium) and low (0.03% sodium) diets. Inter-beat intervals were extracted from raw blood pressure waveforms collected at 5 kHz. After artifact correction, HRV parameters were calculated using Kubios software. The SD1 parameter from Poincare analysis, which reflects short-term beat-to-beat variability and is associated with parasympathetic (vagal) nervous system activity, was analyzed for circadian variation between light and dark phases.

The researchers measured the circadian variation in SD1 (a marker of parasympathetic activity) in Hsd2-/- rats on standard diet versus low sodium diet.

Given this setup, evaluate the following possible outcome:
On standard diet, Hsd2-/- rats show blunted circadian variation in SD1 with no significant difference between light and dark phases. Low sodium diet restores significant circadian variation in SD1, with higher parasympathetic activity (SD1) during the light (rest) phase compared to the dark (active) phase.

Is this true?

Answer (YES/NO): YES